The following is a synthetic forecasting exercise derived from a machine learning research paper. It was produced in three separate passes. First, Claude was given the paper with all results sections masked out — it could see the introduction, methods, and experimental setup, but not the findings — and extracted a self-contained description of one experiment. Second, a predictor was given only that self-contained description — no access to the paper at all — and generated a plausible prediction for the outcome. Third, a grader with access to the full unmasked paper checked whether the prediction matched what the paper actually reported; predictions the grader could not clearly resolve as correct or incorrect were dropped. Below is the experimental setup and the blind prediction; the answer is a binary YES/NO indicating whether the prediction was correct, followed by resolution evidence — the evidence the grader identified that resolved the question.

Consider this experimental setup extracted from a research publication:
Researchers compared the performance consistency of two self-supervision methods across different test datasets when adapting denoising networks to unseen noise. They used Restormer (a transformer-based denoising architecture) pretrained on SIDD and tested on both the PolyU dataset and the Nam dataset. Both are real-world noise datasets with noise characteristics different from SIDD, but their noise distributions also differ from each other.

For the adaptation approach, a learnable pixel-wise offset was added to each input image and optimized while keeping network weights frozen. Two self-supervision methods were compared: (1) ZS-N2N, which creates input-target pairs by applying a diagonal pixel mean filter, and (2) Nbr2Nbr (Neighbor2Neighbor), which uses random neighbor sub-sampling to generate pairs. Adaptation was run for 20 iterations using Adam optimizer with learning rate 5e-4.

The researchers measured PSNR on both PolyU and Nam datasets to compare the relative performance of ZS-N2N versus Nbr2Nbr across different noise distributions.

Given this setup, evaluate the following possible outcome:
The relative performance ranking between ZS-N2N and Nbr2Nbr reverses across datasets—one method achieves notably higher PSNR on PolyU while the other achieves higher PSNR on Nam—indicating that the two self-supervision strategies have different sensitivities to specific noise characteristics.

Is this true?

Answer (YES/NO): NO